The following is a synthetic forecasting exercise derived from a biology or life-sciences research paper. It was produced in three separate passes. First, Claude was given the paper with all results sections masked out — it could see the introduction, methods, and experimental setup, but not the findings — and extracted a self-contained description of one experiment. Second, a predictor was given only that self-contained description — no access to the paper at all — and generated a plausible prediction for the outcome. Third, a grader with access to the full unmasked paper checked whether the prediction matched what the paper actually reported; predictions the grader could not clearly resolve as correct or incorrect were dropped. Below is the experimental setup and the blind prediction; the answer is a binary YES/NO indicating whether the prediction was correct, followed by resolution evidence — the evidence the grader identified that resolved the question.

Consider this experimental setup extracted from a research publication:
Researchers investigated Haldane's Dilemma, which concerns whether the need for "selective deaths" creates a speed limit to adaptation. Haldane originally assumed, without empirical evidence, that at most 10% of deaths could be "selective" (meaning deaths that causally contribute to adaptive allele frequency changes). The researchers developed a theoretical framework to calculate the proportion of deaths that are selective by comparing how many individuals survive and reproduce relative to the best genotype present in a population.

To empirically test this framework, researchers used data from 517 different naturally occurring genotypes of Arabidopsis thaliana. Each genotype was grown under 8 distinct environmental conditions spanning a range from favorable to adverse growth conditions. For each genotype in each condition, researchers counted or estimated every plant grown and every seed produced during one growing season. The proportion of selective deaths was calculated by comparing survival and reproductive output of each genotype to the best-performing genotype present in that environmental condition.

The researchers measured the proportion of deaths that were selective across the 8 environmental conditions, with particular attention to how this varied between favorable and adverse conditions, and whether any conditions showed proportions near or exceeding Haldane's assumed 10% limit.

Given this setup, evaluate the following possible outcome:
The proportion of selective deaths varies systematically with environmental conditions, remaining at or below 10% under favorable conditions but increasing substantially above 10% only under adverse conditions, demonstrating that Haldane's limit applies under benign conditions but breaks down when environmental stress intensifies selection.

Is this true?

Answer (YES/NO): NO